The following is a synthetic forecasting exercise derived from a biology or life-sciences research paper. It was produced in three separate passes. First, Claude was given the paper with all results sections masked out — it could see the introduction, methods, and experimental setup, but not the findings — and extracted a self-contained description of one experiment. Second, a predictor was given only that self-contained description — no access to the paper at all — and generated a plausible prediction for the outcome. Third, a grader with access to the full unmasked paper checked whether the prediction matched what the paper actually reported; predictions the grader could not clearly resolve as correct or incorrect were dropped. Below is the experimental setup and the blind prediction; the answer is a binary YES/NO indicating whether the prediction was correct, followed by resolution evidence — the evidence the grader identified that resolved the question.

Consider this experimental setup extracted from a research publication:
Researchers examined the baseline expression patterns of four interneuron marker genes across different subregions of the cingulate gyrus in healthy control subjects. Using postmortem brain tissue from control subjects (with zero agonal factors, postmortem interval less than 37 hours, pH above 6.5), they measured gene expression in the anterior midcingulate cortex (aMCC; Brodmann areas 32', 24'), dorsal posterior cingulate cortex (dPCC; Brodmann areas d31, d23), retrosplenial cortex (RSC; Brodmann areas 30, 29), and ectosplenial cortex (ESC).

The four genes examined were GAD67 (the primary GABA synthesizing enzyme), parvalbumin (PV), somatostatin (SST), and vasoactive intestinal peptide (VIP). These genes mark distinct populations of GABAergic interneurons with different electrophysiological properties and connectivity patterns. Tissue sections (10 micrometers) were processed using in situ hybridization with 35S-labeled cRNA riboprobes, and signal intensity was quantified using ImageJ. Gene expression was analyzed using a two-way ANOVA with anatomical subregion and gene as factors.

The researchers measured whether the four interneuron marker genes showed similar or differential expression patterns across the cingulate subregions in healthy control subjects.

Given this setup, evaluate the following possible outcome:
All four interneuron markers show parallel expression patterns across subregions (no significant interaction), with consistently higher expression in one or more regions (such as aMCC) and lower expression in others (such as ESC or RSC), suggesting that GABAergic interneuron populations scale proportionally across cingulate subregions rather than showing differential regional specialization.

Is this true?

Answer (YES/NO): NO